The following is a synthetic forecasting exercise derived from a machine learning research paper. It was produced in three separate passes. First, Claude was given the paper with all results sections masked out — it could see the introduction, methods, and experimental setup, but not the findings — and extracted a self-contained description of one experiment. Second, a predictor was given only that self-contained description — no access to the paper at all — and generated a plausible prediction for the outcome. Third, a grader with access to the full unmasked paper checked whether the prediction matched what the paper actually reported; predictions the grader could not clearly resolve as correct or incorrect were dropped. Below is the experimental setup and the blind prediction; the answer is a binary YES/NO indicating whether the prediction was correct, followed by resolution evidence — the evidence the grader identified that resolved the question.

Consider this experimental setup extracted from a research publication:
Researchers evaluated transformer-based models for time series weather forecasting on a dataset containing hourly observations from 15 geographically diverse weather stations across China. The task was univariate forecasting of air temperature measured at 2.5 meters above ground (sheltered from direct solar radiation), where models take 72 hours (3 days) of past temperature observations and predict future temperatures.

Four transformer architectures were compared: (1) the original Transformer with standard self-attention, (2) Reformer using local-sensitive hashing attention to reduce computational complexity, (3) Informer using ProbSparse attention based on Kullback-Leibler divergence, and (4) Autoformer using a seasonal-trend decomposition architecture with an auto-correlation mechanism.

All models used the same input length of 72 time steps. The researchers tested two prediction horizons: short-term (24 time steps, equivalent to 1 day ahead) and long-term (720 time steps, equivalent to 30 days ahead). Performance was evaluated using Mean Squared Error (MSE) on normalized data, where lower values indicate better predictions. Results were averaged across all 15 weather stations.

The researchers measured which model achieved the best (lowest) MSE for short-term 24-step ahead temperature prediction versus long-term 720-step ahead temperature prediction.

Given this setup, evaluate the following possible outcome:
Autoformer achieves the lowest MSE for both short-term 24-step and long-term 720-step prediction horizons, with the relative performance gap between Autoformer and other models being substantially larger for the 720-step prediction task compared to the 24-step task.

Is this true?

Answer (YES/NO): NO